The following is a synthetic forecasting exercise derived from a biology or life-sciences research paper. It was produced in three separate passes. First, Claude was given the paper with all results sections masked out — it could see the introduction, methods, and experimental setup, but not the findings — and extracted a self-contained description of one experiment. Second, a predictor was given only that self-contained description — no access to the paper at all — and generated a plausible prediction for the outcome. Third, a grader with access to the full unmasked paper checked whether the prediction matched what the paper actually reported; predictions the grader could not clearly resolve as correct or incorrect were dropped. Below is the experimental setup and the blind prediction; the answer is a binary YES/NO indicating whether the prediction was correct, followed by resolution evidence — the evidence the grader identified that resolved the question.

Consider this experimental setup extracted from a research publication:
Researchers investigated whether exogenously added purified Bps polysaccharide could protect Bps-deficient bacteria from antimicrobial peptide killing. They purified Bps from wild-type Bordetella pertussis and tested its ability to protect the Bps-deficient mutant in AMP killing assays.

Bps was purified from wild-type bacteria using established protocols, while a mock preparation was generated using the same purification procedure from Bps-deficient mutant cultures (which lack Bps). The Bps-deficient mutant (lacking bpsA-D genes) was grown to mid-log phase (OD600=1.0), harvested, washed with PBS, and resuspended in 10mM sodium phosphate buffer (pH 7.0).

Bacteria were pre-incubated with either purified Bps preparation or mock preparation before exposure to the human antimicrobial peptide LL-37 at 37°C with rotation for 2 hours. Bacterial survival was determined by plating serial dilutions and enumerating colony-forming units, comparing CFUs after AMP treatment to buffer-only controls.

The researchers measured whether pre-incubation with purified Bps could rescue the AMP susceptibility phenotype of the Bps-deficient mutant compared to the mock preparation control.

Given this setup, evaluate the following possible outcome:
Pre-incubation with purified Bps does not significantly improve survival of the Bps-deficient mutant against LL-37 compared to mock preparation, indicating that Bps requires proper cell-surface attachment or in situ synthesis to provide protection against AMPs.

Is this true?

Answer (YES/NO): NO